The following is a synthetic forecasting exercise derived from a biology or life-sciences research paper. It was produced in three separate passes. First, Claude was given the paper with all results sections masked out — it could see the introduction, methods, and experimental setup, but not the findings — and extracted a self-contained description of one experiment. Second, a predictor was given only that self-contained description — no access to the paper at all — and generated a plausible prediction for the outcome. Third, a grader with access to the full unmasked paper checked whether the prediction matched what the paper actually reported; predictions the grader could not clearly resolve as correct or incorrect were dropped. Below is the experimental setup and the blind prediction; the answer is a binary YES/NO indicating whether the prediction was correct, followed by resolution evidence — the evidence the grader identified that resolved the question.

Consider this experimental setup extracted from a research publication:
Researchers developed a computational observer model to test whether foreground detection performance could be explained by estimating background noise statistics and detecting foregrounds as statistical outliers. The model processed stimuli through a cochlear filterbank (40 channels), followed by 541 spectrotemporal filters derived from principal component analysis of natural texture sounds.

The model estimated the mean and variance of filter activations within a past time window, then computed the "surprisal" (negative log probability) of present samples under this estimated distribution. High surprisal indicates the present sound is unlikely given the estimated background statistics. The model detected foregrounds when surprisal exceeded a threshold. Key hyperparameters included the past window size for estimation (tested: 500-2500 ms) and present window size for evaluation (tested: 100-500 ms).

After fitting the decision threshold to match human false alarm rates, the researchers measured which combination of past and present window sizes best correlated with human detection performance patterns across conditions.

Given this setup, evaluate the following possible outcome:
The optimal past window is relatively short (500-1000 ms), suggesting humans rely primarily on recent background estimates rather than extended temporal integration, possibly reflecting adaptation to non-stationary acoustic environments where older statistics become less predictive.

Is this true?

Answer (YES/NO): YES